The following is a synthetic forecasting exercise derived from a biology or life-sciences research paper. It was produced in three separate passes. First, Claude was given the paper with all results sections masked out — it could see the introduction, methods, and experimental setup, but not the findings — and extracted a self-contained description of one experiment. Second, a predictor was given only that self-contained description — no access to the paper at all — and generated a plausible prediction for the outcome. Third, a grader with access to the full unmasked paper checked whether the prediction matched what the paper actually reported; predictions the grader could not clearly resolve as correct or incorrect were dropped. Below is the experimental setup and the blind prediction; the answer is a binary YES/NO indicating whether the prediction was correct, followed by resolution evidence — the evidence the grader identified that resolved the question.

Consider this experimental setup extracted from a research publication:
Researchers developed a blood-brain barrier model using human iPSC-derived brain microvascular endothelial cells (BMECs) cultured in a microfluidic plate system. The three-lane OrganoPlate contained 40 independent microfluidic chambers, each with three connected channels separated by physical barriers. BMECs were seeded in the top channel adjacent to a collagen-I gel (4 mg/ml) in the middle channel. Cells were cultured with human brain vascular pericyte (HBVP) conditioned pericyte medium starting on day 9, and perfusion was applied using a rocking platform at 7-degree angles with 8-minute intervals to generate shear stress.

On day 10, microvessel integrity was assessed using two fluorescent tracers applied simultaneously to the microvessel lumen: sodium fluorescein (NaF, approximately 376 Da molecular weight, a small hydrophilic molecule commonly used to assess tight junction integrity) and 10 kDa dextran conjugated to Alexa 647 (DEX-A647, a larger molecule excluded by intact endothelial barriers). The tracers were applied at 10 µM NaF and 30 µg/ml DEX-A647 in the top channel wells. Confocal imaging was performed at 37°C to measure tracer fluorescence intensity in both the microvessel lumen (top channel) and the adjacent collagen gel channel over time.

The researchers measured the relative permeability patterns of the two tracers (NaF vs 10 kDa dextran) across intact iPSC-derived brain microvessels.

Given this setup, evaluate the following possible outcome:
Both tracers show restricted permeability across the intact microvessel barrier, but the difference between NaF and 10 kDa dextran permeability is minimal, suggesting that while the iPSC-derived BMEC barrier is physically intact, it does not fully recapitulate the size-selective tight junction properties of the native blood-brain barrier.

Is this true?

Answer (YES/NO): NO